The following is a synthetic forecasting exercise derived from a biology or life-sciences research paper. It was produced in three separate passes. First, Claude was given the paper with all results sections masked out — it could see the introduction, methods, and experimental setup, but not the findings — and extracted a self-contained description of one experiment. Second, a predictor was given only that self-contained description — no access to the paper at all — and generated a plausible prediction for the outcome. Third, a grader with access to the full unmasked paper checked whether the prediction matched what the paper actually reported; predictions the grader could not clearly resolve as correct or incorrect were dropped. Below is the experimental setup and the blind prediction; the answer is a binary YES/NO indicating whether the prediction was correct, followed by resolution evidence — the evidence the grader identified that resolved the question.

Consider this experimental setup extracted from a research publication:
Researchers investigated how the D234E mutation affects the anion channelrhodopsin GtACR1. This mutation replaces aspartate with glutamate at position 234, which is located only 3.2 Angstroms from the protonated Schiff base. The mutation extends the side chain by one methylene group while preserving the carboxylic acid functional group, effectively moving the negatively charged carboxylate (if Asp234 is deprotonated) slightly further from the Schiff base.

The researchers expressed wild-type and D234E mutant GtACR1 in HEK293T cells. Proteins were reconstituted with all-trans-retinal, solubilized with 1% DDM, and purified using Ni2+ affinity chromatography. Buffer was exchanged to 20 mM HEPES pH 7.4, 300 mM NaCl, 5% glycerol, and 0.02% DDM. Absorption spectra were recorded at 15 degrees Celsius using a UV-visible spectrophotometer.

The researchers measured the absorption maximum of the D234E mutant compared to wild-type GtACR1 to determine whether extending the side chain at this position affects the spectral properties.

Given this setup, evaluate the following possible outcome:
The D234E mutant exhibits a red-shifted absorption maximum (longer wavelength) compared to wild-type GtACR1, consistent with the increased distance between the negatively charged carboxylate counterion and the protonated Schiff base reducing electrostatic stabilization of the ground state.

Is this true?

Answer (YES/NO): NO